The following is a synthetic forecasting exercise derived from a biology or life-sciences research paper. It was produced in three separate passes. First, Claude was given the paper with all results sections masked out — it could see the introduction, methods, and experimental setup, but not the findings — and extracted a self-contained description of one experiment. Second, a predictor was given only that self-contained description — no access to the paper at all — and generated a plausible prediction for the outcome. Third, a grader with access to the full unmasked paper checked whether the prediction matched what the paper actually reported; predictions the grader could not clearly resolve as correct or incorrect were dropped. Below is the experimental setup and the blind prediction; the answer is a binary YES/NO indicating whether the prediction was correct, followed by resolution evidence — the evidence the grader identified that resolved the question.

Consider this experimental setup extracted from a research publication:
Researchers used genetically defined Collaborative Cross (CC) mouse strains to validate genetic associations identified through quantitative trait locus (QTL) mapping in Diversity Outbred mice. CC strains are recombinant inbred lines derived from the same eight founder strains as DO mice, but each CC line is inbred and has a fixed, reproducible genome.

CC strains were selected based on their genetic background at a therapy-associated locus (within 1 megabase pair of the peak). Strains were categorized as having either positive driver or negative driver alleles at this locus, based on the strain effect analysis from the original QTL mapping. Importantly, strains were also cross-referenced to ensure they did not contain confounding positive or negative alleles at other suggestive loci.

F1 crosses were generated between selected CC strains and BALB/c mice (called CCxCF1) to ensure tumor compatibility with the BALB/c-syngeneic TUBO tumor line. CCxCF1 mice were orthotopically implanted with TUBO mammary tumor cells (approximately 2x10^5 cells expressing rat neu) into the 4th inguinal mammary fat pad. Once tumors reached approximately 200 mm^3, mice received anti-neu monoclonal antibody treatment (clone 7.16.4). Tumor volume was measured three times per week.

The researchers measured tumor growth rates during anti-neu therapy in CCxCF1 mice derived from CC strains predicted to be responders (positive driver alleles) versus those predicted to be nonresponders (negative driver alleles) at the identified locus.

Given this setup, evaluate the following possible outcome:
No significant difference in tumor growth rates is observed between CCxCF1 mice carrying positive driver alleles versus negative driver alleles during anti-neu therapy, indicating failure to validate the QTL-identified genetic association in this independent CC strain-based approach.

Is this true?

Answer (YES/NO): NO